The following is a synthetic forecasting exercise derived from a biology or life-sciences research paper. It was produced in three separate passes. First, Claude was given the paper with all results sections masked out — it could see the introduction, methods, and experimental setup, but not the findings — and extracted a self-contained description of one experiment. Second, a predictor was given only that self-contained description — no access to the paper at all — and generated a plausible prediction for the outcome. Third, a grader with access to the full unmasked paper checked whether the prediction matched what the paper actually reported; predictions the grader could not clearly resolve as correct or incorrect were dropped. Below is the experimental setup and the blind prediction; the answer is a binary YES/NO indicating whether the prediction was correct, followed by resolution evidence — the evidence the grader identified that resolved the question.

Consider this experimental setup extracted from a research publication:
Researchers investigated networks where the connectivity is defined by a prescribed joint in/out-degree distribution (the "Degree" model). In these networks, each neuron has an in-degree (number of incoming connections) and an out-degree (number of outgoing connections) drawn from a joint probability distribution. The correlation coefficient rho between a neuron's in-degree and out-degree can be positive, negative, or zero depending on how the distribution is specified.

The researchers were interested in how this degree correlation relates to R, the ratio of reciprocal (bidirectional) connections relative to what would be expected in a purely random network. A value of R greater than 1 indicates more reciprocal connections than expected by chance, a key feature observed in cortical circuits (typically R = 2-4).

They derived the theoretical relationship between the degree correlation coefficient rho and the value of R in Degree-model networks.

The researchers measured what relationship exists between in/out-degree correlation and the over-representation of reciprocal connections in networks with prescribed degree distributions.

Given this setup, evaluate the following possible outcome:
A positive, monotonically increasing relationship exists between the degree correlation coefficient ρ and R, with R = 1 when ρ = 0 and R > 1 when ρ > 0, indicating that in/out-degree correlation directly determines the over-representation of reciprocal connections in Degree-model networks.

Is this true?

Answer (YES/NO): YES